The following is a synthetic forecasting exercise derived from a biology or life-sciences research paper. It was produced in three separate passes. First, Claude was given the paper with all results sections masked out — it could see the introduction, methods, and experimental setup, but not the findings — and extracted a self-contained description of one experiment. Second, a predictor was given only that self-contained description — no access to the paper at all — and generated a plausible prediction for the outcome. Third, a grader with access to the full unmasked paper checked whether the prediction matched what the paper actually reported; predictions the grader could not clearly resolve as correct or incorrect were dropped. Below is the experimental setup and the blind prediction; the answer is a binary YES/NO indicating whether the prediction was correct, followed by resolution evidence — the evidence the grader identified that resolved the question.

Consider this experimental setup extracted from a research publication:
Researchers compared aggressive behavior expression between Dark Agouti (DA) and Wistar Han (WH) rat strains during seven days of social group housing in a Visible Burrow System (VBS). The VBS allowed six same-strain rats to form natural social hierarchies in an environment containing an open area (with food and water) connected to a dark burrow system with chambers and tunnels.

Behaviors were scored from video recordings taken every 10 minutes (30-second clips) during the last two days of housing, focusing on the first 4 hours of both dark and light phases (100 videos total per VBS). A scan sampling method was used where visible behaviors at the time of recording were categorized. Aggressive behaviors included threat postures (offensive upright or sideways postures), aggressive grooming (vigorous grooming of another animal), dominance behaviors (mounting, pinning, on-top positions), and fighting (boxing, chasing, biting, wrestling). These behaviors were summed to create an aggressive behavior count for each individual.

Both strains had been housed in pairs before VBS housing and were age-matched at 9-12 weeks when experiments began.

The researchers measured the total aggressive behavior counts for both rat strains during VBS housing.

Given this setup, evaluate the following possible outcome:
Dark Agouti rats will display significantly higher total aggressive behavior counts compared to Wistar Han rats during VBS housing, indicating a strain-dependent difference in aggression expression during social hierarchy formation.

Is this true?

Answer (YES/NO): NO